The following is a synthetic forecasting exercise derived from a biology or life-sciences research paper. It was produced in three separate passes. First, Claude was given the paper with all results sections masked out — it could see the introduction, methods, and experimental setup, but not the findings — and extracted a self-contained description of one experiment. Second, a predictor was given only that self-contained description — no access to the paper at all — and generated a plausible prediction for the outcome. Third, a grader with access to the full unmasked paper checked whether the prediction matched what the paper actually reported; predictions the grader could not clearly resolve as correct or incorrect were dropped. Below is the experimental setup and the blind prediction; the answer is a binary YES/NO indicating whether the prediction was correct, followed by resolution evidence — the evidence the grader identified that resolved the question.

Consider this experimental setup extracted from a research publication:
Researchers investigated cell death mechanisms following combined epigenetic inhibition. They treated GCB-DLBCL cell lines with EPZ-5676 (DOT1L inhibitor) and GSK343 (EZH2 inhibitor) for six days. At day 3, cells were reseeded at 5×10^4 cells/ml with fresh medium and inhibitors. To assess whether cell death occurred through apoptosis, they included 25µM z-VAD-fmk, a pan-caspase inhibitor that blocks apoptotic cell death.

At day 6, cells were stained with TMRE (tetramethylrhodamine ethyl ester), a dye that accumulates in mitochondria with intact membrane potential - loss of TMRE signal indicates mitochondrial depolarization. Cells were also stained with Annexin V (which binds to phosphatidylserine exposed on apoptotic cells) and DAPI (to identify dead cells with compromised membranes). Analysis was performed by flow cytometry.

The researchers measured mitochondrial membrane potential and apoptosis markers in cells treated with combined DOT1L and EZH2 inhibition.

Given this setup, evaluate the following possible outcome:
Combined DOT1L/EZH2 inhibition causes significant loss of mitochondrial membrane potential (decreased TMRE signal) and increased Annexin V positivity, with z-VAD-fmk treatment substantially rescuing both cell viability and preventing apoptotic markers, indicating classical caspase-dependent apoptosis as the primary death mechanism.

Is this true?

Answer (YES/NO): NO